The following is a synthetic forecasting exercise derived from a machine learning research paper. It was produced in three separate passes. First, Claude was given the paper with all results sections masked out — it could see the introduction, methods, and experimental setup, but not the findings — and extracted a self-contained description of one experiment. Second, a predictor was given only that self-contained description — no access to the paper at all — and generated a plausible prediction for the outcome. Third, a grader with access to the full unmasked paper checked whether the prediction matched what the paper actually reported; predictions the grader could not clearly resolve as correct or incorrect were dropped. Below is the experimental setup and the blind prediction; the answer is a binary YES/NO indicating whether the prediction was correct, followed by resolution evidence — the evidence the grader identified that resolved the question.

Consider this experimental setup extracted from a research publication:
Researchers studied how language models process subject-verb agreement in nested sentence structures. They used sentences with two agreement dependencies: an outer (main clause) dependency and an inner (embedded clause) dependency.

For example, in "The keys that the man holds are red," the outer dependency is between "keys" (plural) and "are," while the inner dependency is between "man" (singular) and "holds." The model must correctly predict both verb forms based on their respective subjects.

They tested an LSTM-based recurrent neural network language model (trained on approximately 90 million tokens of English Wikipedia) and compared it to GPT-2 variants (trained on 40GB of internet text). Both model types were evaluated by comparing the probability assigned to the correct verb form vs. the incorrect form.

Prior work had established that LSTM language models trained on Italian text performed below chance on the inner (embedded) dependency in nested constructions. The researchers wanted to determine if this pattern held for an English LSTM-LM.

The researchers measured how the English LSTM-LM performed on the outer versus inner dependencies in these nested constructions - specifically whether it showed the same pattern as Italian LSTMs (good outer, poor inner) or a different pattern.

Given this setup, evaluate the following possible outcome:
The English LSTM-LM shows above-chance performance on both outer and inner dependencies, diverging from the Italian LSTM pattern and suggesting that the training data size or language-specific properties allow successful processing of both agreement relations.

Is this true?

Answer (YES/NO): NO